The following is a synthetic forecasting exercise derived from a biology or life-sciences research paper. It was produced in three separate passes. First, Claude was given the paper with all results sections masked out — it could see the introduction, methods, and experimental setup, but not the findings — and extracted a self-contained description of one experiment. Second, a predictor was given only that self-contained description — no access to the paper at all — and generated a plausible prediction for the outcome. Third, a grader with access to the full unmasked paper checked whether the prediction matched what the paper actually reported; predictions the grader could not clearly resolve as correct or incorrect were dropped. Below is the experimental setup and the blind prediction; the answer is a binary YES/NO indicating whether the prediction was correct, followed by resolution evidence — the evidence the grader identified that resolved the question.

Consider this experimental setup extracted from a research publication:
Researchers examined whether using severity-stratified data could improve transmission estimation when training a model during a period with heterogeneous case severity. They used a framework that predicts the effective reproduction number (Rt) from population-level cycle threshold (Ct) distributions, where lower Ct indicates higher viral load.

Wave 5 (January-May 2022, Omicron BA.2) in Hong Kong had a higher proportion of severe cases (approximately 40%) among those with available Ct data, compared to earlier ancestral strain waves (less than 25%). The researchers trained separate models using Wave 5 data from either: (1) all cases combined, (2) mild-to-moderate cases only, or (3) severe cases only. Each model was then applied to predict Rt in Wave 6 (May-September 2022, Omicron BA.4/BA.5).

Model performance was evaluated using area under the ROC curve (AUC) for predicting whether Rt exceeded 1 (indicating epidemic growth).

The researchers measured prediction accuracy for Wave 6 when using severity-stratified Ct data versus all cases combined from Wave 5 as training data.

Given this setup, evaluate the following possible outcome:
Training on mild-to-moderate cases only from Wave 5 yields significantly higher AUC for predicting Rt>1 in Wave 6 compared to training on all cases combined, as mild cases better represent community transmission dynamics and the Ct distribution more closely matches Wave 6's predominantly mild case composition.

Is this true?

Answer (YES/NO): NO